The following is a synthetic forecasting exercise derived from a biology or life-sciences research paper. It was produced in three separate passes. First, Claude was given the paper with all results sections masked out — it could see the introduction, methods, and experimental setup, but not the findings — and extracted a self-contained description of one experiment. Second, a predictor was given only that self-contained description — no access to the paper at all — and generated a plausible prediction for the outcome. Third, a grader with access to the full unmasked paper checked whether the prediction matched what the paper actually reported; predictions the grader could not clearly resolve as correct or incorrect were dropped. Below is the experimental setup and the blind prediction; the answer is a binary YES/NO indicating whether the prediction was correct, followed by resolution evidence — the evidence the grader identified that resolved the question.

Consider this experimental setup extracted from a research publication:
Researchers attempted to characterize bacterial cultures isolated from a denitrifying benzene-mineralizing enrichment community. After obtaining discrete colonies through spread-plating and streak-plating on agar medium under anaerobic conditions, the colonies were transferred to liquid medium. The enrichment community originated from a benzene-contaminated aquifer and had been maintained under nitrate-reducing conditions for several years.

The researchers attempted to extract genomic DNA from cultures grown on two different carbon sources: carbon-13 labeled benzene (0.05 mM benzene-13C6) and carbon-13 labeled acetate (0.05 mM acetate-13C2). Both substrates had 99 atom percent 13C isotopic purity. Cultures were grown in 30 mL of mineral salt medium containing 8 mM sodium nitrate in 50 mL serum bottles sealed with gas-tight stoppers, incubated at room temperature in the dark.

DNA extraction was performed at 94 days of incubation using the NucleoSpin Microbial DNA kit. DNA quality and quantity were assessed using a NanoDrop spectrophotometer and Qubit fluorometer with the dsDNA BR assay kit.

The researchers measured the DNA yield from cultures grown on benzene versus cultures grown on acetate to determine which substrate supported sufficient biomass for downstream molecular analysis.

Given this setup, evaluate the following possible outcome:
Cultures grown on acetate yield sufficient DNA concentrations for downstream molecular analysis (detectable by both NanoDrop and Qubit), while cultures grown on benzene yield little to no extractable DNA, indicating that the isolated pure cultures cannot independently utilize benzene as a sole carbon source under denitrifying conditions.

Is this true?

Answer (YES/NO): NO